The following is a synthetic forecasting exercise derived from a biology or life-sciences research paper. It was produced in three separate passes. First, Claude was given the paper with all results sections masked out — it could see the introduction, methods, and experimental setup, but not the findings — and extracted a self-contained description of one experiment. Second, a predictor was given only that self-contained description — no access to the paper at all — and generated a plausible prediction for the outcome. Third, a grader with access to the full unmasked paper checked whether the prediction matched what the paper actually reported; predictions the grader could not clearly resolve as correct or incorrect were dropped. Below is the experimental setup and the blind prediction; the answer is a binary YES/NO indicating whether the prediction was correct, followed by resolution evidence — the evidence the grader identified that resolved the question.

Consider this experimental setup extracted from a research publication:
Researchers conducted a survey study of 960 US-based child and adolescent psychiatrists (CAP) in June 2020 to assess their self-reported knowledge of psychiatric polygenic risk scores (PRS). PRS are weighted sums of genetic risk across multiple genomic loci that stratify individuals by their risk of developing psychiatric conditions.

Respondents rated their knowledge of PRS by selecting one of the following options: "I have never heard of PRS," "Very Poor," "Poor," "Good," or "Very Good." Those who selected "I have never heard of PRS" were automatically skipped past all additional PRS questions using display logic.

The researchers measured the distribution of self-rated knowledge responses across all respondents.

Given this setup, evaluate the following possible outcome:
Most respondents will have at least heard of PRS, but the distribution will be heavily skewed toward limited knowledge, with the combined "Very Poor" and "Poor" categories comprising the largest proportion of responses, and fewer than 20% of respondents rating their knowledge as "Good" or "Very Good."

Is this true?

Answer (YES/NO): NO